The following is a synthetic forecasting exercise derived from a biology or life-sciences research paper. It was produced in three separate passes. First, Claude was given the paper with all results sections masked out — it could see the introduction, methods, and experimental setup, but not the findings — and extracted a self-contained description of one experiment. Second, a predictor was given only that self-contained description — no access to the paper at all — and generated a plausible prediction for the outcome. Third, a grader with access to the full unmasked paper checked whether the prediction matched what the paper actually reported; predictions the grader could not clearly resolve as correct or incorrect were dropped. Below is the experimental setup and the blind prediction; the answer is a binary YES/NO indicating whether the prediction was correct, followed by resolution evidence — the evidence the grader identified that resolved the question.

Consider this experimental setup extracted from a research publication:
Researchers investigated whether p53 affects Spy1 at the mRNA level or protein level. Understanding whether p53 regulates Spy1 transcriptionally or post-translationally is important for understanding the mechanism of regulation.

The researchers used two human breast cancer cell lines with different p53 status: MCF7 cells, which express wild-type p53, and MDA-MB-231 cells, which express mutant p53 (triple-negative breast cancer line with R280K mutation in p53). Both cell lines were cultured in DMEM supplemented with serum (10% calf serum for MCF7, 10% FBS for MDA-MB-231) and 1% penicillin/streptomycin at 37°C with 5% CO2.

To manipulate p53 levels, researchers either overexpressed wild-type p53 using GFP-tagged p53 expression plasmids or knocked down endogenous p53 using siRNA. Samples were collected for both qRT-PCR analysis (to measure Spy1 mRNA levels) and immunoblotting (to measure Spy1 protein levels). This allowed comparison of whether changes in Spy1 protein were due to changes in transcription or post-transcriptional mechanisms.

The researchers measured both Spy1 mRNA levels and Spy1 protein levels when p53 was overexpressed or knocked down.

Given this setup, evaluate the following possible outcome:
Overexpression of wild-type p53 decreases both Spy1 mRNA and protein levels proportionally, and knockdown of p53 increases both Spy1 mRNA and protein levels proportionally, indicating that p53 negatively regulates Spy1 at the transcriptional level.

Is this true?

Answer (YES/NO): NO